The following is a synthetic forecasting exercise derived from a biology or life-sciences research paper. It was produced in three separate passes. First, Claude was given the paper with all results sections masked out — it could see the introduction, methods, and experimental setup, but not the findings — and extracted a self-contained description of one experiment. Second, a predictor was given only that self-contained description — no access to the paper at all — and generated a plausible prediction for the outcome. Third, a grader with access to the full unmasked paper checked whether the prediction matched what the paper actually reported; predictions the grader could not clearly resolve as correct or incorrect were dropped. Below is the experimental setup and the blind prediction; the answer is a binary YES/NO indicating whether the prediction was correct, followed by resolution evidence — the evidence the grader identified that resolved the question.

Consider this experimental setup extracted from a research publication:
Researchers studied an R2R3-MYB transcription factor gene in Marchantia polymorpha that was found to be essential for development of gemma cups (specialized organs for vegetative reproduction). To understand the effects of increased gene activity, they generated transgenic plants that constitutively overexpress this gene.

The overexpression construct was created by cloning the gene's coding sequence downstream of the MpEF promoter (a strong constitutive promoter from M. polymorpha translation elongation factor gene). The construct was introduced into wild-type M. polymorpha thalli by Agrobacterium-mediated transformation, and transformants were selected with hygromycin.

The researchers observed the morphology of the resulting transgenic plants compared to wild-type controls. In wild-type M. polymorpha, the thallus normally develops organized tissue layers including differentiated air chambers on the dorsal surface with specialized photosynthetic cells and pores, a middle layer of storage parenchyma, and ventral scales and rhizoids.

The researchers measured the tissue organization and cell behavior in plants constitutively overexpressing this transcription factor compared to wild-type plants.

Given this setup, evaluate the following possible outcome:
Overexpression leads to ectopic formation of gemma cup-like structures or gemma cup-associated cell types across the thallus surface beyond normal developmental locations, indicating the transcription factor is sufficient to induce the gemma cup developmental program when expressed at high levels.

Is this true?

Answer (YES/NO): NO